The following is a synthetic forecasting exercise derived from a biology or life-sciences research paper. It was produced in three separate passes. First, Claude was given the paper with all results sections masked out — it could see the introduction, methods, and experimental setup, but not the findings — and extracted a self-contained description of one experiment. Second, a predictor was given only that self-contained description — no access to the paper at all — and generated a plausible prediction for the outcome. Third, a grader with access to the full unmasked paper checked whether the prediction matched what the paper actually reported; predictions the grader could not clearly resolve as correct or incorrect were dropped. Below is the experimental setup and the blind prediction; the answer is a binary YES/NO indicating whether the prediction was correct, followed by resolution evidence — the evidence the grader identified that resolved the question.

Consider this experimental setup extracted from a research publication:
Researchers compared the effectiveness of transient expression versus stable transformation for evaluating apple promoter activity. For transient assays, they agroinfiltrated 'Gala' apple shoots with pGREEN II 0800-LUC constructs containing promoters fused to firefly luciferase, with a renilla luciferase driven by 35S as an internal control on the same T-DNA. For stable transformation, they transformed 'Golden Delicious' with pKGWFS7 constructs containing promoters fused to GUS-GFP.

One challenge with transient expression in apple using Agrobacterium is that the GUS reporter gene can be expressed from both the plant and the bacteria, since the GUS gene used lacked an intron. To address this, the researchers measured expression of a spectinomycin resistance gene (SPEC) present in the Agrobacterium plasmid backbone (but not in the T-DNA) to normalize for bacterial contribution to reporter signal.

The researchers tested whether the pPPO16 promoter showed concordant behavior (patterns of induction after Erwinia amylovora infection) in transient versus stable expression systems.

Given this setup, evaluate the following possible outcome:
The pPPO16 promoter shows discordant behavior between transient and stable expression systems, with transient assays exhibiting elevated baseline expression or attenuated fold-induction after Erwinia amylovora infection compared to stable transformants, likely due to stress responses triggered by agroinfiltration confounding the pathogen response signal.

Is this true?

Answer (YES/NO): NO